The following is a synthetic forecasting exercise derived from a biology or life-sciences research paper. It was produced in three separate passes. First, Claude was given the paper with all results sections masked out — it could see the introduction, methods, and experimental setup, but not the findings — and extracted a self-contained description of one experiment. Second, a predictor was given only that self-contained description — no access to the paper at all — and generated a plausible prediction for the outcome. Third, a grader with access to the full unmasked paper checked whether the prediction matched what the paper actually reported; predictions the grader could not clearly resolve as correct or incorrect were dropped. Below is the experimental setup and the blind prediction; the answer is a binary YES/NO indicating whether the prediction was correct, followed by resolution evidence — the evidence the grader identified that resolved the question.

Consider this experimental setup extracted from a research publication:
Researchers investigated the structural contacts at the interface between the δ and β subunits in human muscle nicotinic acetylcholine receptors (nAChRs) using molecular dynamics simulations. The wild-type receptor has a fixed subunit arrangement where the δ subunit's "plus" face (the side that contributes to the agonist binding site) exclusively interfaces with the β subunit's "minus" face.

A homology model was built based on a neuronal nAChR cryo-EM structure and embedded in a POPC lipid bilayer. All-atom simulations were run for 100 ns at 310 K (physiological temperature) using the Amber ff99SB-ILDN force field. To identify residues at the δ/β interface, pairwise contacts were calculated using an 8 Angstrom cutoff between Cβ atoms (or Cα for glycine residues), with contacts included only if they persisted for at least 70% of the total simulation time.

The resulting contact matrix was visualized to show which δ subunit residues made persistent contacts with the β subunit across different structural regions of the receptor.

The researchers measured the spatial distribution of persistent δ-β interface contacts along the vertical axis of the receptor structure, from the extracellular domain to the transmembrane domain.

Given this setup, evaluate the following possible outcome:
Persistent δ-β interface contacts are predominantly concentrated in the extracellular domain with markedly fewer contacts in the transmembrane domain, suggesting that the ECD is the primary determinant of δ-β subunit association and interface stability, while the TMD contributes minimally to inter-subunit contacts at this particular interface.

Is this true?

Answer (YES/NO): NO